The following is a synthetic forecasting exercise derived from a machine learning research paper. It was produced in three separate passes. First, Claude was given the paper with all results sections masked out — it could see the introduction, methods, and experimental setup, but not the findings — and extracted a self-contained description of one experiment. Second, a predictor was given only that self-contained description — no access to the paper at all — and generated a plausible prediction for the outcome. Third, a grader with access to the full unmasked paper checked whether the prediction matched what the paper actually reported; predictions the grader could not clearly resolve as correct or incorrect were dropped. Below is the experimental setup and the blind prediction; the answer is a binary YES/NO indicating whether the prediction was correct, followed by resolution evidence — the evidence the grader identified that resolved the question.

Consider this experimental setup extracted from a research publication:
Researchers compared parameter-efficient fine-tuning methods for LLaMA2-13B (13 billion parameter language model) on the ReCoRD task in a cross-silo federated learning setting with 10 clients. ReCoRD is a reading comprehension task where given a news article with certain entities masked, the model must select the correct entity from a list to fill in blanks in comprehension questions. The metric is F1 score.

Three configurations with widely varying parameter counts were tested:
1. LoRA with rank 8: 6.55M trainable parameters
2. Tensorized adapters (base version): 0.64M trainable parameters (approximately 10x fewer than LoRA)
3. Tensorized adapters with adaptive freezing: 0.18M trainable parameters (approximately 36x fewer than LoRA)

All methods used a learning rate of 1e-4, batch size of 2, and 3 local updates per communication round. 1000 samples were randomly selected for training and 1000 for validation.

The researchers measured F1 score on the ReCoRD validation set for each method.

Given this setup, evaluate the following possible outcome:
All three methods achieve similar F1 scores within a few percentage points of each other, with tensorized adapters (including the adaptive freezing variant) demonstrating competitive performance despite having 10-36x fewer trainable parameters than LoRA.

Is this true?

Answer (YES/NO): YES